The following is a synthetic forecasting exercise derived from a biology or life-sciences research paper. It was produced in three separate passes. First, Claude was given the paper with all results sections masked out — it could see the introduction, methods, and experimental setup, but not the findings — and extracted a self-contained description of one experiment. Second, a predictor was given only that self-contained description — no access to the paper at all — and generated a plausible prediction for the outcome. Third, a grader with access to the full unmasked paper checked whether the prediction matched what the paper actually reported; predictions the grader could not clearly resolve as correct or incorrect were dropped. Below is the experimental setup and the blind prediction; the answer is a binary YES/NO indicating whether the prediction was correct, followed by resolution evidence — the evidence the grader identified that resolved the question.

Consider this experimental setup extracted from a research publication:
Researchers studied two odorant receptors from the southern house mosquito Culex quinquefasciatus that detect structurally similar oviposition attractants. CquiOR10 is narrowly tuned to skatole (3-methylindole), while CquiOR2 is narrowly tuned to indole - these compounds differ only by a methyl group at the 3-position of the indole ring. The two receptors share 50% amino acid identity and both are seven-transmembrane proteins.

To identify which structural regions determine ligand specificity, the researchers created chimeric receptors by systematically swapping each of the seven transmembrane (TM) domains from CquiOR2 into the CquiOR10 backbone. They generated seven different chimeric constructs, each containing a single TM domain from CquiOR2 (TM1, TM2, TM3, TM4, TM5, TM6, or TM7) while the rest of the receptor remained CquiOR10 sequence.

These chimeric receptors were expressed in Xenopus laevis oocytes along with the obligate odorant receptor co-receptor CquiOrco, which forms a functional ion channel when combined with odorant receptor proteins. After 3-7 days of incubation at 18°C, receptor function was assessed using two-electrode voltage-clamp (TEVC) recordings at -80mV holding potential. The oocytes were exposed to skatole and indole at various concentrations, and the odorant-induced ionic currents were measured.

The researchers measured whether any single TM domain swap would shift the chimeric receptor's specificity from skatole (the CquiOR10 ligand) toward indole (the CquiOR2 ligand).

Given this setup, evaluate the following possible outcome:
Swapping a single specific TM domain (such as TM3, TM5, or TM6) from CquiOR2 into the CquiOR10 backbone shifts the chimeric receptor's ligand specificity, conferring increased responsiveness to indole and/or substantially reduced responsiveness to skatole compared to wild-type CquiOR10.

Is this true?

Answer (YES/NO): NO